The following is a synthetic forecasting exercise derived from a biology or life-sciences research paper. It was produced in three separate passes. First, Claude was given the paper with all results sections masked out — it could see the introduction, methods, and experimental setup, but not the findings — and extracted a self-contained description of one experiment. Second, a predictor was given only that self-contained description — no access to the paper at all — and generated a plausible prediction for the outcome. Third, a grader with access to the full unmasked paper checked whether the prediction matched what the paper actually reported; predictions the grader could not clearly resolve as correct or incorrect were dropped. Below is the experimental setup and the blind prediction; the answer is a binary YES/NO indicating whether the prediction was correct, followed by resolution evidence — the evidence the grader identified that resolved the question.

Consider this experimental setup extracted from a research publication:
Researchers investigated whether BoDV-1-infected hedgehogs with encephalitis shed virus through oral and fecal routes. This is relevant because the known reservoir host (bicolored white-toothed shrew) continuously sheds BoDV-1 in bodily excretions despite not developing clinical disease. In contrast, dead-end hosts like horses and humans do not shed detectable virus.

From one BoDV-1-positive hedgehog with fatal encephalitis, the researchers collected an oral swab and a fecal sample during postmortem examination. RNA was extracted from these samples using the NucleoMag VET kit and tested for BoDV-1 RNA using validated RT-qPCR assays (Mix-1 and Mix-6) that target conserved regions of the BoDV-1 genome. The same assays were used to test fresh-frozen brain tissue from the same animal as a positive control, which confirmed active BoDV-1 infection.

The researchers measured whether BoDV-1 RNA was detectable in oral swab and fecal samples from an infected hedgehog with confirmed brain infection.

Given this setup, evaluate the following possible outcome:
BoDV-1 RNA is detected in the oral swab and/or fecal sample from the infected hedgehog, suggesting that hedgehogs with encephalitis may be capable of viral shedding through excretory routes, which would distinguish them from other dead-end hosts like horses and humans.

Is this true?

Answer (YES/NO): NO